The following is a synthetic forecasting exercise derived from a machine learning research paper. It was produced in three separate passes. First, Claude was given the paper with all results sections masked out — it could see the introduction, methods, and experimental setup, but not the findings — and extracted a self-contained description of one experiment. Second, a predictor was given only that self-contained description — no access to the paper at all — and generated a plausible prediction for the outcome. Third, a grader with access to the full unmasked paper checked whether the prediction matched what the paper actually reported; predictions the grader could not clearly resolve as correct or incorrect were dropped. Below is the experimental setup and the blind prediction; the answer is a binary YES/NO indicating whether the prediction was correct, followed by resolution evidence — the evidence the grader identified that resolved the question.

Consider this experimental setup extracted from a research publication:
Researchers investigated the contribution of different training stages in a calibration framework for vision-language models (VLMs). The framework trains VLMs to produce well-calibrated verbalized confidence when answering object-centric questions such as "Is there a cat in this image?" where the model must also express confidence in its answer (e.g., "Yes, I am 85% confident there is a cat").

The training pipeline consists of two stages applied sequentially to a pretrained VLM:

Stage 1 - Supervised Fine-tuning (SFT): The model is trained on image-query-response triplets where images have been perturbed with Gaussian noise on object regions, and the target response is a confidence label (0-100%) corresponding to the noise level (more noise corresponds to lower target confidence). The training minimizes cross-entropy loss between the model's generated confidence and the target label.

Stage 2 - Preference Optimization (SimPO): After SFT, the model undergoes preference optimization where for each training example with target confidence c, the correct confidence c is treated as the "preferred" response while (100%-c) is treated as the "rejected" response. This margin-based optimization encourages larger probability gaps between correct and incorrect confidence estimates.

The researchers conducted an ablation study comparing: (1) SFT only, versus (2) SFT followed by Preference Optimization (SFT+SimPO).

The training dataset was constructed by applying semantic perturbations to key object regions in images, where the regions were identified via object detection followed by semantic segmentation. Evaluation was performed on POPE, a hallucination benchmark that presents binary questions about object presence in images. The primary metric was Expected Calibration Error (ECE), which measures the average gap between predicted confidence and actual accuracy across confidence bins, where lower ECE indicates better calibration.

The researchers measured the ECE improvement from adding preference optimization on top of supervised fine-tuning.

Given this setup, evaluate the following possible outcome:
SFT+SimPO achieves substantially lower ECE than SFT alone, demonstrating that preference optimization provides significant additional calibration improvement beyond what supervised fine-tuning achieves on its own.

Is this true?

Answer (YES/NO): YES